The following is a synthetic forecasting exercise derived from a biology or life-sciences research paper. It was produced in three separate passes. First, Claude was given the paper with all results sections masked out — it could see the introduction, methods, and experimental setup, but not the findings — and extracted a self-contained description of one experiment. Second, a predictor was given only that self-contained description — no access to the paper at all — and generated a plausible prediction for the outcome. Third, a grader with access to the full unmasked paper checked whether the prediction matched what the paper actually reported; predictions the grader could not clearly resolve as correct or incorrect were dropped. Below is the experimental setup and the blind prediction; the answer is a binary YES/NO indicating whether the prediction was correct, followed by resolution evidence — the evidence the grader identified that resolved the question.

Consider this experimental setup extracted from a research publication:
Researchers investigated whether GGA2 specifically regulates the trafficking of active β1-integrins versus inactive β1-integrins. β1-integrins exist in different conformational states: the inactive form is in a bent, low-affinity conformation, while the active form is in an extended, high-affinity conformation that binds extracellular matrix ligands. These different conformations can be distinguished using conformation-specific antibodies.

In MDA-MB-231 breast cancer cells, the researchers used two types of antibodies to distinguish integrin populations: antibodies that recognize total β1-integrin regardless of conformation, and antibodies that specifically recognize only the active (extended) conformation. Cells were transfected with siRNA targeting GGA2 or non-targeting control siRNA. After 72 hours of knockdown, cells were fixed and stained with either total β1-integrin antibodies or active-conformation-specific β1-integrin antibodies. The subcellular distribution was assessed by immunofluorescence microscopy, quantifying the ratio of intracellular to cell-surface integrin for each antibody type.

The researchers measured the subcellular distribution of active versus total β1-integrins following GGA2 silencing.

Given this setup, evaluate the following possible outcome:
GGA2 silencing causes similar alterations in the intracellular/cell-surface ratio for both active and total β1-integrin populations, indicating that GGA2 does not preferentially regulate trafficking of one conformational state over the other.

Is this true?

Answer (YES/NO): NO